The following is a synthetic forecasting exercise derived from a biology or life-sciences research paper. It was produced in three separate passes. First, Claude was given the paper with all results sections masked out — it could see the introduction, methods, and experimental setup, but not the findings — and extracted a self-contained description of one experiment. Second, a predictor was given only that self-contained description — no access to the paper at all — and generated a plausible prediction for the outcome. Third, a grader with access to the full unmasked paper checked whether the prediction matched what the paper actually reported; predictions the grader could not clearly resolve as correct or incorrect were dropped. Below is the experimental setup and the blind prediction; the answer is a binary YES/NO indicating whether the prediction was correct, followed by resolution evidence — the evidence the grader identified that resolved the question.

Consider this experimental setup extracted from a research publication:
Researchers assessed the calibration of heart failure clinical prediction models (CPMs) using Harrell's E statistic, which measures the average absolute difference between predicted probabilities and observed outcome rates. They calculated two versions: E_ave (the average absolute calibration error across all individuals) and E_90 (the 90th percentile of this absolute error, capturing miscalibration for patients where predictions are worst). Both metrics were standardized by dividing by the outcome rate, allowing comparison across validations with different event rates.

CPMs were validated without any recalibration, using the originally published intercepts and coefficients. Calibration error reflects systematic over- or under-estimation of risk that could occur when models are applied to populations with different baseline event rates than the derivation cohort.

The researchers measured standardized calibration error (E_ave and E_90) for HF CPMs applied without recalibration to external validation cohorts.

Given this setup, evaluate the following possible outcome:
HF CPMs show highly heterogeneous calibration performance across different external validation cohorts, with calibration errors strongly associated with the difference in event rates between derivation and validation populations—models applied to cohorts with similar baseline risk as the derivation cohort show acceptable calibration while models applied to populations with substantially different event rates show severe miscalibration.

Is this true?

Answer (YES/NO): NO